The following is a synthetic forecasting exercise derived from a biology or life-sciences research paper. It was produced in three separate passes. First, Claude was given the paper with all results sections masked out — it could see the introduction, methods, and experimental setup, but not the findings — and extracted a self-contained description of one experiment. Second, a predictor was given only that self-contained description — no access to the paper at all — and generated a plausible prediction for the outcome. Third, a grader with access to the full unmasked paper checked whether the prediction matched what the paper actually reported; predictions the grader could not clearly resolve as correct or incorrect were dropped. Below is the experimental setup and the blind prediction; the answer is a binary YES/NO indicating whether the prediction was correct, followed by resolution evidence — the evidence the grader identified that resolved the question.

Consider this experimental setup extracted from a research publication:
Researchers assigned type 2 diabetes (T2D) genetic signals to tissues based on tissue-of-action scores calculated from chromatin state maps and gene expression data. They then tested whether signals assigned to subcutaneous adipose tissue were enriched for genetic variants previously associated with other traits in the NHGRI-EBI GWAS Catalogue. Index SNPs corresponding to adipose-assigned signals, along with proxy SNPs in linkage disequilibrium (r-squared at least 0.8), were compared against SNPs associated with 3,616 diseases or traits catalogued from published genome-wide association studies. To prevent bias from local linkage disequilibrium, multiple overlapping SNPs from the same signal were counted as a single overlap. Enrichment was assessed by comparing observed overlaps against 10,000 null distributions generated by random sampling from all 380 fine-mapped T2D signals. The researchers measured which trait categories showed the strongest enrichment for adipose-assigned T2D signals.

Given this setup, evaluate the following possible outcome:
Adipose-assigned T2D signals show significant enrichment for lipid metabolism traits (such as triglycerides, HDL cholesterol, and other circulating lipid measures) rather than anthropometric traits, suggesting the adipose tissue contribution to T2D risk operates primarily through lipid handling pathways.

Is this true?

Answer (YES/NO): NO